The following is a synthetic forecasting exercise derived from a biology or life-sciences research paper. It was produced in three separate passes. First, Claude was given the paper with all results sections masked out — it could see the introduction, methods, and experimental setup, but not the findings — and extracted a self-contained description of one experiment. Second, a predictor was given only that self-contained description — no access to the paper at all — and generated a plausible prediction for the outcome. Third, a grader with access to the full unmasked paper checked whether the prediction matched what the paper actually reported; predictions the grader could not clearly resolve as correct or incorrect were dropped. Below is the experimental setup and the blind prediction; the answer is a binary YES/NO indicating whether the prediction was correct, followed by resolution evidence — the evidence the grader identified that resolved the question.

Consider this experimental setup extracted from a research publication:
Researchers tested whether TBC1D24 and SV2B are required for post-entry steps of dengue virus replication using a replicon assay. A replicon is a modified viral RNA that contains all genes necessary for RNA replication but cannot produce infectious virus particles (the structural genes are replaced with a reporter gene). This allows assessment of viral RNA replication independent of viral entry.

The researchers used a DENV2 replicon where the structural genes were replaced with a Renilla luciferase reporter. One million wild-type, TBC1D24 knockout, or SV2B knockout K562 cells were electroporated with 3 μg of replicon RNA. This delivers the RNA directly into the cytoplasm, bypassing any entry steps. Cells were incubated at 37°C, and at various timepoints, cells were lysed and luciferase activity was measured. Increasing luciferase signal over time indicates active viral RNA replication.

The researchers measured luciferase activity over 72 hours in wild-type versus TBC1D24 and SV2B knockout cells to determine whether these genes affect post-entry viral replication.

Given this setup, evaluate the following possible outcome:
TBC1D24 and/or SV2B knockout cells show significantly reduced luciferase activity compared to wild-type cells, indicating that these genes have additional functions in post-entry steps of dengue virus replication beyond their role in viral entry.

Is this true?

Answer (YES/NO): NO